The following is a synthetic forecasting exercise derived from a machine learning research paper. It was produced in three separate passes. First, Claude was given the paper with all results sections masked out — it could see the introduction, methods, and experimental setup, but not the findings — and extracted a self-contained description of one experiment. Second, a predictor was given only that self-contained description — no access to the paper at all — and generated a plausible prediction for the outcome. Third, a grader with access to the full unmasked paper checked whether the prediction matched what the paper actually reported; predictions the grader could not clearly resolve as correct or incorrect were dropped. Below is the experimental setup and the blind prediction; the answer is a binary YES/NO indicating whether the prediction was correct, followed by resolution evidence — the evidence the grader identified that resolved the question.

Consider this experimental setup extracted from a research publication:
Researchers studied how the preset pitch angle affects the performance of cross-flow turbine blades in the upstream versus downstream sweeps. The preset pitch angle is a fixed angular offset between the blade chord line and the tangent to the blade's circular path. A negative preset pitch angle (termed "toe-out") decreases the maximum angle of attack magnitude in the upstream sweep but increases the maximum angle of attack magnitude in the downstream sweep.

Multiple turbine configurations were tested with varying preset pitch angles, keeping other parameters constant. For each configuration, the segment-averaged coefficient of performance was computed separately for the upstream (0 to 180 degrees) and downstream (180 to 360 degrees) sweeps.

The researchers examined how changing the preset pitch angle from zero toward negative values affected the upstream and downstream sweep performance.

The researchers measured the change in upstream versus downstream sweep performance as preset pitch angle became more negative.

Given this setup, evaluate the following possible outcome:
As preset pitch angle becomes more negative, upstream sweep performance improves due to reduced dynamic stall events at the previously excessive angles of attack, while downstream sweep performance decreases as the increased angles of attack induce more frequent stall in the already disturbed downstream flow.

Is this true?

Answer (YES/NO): NO